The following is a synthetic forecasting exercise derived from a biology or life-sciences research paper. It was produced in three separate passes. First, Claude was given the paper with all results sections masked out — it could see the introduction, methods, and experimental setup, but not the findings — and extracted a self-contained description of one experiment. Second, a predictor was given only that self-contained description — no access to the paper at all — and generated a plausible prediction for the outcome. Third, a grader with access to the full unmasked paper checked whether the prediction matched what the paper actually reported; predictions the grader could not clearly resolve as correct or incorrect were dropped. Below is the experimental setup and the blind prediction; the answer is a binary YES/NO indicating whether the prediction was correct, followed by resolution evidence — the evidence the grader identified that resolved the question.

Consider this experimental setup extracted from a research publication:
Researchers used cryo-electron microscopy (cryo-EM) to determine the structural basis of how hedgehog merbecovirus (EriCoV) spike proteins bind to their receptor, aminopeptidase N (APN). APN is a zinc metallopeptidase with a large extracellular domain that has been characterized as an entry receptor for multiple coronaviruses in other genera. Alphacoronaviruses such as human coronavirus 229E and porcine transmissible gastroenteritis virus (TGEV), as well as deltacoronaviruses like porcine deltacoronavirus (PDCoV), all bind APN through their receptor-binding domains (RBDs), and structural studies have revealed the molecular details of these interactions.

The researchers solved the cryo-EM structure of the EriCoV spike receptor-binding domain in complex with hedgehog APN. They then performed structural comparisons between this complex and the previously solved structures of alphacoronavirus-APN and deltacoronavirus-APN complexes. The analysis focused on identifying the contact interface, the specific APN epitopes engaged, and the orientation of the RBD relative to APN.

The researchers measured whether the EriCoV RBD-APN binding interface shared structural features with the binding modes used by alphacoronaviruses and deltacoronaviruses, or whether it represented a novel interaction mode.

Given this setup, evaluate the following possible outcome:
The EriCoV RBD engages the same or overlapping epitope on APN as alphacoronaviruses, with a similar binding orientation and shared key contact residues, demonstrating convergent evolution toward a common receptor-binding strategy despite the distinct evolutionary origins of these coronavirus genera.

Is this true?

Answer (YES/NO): NO